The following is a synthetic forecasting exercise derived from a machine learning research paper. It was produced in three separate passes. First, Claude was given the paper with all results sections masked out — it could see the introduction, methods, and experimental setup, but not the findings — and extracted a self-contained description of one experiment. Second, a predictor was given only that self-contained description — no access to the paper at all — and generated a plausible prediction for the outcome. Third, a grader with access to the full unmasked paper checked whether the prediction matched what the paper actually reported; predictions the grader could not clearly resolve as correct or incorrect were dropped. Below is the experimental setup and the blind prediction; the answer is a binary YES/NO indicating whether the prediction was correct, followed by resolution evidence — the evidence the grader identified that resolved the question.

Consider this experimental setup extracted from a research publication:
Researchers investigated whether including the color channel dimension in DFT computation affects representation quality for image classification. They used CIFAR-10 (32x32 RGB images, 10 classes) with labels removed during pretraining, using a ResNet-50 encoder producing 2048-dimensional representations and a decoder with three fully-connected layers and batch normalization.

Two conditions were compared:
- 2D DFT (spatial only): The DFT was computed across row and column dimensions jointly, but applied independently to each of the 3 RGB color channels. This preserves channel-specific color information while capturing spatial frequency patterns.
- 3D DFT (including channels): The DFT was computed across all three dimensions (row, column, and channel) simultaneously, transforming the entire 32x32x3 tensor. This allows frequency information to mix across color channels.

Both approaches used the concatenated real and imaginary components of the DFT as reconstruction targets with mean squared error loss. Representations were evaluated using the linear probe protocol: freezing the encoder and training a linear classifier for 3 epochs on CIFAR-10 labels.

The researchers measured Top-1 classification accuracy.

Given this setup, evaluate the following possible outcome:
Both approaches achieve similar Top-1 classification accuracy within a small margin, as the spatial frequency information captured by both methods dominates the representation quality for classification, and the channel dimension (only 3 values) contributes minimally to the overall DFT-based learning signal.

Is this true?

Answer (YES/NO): NO